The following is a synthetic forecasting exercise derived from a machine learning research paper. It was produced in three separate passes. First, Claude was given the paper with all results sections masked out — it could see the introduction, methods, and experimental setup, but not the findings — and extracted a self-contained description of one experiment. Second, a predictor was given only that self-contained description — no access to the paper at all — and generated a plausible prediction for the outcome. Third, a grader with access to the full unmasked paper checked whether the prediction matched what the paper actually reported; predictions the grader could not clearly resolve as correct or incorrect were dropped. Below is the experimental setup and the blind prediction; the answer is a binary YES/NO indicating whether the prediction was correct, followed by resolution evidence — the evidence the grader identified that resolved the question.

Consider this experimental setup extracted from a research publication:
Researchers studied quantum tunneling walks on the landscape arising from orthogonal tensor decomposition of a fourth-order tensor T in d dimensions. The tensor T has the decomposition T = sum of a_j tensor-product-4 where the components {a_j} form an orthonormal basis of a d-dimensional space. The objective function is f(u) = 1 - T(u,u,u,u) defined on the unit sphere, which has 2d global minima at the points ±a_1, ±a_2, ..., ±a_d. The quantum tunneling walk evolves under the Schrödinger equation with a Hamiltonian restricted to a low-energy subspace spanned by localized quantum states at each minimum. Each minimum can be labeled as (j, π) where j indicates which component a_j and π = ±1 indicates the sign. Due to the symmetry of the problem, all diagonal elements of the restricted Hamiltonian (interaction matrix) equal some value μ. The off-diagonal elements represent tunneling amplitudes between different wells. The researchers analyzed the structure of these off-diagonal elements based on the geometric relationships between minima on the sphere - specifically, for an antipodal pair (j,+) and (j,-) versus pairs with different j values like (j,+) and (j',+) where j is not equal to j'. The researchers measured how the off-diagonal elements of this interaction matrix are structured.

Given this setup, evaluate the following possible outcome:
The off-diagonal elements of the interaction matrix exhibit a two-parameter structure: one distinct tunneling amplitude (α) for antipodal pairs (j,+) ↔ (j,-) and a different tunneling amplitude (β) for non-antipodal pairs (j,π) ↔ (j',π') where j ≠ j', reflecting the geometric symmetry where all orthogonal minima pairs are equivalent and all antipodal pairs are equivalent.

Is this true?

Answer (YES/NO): YES